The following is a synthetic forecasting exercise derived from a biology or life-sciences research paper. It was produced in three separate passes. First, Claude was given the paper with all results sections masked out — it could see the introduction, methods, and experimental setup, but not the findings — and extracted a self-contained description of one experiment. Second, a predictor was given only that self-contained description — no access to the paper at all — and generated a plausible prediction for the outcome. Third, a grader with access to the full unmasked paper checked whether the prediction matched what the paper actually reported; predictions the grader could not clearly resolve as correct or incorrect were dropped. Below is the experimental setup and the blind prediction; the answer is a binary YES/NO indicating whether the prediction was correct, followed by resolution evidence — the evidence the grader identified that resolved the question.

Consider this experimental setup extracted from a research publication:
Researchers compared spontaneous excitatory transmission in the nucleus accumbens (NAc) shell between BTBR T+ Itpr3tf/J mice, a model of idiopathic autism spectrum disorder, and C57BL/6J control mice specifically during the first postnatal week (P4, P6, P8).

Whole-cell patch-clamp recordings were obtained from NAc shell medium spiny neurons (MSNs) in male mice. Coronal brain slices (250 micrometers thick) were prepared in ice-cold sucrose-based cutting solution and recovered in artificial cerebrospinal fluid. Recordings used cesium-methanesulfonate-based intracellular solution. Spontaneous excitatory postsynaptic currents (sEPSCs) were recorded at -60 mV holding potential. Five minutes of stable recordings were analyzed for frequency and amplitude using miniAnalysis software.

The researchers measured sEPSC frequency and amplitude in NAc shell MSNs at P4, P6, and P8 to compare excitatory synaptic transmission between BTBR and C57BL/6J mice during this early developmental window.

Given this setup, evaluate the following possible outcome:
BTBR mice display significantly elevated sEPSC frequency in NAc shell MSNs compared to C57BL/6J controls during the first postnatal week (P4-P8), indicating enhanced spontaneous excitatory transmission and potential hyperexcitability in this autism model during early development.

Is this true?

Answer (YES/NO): NO